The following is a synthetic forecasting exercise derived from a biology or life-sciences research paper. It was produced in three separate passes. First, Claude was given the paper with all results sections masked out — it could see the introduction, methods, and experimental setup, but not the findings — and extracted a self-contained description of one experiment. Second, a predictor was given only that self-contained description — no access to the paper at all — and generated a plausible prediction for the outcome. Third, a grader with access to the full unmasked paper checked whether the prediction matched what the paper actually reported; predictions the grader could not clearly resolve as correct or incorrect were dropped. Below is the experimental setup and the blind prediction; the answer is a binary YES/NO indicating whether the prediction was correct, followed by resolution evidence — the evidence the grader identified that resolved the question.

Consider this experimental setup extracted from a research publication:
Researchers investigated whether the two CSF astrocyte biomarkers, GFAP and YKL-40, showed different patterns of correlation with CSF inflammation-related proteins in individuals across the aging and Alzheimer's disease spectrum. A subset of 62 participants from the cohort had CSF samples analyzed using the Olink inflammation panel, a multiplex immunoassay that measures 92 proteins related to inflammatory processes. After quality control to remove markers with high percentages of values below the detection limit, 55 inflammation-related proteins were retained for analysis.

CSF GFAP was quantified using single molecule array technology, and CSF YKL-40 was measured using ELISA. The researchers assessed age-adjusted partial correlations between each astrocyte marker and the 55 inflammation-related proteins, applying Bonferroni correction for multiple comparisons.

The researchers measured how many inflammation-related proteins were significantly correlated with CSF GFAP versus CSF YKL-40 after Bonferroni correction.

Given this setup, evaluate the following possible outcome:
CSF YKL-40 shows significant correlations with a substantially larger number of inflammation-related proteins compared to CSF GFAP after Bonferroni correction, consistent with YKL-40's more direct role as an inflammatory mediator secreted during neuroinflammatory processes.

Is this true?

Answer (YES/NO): NO